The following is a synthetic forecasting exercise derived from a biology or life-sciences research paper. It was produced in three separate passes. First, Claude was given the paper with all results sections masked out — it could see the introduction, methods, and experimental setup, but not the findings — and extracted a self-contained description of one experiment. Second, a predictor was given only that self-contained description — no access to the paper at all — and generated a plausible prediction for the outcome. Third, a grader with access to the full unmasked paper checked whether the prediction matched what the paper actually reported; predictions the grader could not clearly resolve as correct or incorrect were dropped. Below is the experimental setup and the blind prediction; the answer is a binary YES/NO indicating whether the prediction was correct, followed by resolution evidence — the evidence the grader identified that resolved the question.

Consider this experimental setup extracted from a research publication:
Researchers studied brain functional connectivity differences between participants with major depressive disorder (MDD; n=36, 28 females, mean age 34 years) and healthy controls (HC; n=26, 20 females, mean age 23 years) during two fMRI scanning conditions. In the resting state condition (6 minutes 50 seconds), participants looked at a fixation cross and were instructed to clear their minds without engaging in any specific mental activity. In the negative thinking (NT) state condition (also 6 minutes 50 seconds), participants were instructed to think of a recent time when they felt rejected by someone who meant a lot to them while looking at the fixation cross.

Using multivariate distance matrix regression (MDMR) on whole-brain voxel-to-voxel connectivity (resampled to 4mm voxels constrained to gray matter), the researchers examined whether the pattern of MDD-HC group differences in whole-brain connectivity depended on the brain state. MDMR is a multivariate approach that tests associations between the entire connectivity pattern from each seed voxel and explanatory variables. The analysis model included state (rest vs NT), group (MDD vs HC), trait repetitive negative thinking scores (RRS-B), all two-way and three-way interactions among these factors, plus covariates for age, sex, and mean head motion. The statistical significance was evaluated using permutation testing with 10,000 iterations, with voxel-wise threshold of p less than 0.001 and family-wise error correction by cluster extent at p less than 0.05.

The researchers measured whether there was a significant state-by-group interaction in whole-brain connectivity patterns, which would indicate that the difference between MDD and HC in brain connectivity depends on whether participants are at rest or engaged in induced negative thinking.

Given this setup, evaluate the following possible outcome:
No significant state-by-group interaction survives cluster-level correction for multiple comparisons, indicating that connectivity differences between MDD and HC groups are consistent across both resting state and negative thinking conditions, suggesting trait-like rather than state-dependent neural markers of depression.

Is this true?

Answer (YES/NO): NO